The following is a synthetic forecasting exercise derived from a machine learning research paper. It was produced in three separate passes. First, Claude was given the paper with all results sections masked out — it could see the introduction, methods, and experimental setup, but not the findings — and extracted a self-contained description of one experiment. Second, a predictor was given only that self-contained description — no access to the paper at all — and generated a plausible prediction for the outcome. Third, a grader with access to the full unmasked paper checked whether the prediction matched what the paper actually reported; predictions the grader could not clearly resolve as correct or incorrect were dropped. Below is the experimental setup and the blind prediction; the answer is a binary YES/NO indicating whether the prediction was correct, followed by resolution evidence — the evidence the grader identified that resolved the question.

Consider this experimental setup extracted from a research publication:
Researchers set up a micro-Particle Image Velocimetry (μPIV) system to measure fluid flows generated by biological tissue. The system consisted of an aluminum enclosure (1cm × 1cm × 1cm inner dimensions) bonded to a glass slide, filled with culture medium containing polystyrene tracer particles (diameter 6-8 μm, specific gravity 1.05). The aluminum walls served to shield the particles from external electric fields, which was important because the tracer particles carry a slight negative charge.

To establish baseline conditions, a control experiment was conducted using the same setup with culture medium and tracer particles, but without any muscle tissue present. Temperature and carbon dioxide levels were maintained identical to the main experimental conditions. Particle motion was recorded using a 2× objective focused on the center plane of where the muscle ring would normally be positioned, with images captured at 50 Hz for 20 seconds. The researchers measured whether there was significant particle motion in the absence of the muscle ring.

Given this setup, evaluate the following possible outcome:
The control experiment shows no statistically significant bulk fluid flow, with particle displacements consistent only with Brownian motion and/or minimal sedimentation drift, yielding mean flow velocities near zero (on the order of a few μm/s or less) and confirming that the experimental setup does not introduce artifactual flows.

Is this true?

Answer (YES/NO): YES